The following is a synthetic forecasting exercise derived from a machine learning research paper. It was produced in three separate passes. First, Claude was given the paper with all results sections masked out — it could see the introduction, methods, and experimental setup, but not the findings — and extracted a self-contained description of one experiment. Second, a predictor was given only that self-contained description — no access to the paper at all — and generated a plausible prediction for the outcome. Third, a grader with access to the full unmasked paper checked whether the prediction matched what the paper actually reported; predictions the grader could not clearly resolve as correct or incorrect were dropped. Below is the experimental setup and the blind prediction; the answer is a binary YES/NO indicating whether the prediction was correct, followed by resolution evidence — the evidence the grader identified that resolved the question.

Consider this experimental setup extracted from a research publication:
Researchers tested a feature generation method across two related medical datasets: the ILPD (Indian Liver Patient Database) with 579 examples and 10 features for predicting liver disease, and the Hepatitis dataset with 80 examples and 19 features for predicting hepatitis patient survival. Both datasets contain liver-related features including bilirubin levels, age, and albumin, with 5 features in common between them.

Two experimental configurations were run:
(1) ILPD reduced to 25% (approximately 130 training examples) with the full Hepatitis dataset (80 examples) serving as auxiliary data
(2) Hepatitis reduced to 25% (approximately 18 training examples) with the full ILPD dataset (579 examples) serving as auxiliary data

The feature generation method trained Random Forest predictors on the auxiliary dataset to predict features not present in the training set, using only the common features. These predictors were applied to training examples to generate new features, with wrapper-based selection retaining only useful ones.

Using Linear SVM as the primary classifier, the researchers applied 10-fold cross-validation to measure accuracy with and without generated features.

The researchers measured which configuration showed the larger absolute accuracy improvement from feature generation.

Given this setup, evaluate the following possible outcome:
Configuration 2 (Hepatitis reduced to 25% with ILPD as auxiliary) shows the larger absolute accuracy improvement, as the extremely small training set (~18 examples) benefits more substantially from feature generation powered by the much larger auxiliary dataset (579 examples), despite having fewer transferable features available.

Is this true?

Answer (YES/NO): NO